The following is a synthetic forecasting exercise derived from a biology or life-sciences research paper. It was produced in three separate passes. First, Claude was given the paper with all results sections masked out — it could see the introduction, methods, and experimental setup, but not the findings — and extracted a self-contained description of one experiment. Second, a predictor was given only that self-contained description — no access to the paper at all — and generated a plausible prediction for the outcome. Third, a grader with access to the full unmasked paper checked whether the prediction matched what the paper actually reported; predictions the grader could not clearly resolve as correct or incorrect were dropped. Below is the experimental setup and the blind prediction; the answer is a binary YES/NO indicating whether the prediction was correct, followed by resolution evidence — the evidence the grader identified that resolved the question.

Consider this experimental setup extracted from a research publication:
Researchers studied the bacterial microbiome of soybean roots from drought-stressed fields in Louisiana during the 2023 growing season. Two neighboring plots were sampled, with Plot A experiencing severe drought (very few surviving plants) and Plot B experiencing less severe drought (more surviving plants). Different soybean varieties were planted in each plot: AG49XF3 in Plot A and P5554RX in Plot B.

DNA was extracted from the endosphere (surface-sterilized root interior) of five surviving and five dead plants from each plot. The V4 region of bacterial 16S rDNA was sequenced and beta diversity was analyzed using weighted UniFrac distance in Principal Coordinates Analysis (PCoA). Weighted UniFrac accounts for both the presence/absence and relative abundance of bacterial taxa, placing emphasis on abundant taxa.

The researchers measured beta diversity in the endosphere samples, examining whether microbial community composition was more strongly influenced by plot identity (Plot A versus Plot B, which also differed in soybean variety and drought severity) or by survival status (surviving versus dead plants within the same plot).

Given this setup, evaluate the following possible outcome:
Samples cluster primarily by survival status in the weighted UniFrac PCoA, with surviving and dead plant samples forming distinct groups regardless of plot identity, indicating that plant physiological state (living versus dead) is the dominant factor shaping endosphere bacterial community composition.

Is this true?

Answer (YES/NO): YES